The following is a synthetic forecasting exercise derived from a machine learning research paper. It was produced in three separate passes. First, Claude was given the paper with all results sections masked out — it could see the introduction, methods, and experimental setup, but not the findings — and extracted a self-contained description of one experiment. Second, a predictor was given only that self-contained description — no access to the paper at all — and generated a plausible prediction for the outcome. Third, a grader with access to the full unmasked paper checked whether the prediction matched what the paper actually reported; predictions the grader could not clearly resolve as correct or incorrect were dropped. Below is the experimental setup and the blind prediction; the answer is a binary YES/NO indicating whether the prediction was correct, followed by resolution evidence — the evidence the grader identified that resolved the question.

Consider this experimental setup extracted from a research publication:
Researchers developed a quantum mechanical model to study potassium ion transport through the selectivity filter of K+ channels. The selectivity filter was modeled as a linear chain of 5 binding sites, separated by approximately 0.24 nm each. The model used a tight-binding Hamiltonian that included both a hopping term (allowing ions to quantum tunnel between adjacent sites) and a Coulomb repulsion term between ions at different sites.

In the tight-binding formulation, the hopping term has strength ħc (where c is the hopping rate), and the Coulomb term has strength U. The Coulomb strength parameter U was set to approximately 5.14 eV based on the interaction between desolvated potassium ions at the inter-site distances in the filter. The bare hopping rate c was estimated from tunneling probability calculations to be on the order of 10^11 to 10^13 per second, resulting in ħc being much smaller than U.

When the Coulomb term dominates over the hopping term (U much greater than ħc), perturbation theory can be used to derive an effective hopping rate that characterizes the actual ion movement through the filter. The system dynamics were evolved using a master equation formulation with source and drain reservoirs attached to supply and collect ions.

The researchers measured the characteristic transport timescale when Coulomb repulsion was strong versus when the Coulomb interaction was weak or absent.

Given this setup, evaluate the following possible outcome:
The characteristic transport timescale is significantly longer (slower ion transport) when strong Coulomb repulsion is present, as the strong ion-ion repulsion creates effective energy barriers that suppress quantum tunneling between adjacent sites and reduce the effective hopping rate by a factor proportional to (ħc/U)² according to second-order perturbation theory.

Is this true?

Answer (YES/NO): NO